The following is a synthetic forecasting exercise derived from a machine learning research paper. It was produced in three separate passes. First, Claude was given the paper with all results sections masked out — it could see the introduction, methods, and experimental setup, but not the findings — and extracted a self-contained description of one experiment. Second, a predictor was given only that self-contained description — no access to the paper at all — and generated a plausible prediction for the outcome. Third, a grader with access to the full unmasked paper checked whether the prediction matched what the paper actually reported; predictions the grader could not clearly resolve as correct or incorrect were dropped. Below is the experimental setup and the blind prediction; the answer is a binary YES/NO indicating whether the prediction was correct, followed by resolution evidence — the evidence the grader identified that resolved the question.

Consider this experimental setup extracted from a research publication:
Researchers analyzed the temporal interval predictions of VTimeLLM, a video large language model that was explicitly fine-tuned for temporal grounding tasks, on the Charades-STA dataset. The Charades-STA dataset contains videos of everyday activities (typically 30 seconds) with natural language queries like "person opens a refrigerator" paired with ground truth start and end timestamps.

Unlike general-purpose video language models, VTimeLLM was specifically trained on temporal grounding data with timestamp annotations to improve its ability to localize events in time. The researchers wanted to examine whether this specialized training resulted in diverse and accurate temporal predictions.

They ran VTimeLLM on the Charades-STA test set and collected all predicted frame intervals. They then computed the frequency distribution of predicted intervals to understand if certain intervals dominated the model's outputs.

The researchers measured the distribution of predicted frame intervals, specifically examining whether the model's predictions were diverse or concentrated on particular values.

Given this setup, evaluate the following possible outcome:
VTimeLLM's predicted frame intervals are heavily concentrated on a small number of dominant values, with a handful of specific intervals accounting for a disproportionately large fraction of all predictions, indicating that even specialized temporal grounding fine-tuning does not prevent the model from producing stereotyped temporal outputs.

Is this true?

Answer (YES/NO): YES